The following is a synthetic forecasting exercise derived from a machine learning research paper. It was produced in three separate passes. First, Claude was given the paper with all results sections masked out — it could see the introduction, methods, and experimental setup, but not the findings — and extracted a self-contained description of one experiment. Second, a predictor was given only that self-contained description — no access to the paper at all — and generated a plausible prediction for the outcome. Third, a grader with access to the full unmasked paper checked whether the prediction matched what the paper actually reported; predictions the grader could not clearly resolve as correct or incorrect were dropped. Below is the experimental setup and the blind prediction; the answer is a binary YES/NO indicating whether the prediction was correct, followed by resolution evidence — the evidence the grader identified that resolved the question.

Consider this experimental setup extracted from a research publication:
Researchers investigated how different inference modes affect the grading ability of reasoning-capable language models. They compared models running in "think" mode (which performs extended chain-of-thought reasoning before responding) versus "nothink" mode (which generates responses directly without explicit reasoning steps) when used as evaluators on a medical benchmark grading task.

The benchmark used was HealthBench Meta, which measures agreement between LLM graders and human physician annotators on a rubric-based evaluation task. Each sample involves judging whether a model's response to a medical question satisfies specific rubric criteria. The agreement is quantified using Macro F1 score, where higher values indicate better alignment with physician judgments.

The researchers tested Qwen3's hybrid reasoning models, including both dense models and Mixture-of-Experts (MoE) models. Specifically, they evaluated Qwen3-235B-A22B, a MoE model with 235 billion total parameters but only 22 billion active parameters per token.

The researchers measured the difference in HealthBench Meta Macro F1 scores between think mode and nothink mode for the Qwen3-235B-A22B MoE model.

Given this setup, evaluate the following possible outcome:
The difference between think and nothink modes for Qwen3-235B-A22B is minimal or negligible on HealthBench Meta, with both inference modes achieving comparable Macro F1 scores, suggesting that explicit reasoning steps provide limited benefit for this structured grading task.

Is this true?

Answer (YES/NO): NO